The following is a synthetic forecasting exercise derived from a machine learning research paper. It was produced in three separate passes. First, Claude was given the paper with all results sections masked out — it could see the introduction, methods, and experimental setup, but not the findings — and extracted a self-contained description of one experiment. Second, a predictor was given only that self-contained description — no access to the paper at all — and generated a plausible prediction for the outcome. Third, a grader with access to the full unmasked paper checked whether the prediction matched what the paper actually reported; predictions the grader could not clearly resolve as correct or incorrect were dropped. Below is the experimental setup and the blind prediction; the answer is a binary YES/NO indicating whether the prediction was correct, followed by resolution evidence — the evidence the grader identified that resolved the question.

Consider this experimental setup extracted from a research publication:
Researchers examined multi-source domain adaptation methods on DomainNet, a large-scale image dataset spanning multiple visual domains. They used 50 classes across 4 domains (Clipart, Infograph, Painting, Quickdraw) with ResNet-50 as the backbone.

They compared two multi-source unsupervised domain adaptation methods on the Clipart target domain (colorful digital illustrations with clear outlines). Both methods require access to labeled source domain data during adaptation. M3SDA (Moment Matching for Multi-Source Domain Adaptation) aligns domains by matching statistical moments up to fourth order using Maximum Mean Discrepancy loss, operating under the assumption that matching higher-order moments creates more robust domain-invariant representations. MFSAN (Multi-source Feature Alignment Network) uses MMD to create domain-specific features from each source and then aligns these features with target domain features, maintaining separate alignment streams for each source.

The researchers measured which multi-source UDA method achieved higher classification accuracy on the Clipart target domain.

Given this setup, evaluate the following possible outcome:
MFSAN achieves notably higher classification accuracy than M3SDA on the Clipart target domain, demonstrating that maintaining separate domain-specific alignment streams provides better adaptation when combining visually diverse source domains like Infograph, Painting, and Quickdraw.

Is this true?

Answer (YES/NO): YES